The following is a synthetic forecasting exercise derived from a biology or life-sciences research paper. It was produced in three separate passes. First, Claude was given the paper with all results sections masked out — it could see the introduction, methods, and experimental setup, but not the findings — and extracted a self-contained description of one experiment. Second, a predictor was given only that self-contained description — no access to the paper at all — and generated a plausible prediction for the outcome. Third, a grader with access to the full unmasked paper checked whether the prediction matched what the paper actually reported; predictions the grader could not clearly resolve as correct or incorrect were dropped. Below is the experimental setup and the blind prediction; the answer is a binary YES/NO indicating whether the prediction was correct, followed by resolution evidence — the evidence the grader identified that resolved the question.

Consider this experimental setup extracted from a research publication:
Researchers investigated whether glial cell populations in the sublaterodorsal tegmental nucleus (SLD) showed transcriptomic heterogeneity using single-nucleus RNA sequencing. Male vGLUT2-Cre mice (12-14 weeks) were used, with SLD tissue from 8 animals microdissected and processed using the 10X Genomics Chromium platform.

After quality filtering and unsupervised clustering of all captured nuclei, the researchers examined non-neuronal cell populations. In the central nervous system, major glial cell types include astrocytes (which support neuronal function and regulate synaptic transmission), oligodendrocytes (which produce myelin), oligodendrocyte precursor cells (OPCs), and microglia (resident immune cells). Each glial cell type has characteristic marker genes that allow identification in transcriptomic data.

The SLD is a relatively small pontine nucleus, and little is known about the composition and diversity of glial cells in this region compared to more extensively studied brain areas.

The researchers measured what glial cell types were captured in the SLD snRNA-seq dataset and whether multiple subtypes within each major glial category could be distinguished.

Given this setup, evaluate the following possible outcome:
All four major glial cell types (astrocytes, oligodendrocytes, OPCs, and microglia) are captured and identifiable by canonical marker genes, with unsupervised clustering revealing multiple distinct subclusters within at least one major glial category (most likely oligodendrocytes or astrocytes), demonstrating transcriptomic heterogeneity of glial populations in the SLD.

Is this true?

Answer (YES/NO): YES